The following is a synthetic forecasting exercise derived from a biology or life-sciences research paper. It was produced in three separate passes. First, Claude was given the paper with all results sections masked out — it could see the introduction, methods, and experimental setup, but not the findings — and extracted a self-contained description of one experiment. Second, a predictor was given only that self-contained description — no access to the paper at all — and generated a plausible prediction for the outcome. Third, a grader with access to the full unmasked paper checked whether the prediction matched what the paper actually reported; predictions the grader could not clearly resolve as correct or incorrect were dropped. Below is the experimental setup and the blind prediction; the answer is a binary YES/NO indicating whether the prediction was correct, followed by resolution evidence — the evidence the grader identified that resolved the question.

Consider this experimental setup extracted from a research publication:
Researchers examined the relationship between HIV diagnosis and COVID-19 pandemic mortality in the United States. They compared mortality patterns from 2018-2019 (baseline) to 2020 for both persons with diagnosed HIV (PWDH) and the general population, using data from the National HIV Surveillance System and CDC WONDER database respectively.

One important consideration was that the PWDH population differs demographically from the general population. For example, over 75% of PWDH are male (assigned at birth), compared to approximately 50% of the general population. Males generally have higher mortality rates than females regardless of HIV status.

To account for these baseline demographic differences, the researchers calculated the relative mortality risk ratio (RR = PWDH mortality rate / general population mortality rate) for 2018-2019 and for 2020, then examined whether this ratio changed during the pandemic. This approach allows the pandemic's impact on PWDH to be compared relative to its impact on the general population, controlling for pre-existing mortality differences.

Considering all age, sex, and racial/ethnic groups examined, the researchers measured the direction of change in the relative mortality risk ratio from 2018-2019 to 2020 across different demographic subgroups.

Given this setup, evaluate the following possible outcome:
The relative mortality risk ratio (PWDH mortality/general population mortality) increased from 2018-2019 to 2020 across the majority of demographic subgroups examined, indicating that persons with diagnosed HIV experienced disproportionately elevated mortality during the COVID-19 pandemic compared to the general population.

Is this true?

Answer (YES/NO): NO